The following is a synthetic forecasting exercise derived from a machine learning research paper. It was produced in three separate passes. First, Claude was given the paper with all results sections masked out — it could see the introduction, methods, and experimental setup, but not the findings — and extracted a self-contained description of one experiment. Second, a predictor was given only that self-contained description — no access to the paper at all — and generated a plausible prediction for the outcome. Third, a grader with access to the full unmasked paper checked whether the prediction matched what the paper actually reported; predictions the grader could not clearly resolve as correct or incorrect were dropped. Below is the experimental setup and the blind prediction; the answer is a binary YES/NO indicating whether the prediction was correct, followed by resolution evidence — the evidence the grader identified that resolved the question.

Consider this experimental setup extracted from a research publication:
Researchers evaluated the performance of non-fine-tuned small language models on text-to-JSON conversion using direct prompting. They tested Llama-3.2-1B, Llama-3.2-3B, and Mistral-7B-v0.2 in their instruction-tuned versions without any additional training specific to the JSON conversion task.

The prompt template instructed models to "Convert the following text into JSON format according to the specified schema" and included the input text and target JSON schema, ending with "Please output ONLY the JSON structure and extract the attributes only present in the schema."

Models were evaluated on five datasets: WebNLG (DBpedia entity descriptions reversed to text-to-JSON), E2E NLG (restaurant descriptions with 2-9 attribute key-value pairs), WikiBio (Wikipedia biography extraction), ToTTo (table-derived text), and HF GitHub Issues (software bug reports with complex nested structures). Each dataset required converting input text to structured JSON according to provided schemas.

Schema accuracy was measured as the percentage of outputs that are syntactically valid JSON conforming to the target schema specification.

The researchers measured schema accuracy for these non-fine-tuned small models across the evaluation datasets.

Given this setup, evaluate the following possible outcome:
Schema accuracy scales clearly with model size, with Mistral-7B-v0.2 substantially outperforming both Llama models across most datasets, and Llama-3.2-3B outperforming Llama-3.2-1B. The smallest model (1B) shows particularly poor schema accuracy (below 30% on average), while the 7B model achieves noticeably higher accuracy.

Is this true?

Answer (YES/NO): NO